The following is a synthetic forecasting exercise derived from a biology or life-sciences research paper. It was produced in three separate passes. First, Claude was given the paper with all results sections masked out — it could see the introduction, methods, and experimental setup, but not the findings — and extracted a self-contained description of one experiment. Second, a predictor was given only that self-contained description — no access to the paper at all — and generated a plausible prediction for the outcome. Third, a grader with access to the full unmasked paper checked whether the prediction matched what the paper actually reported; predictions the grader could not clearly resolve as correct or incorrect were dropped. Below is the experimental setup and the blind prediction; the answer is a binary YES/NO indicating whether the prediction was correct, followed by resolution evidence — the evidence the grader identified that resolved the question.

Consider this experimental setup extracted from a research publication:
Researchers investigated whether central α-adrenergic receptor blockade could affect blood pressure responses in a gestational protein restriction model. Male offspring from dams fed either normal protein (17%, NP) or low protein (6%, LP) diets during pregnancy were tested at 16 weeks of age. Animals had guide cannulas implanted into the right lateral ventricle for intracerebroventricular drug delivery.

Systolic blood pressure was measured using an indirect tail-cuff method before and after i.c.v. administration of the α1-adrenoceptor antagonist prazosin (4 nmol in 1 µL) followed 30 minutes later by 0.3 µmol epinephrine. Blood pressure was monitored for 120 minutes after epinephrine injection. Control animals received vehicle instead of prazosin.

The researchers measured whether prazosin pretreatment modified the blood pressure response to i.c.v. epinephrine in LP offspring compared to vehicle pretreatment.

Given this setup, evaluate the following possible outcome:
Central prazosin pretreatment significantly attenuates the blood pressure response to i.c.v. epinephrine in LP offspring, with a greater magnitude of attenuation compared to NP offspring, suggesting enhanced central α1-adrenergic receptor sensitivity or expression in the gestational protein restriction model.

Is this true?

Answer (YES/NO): NO